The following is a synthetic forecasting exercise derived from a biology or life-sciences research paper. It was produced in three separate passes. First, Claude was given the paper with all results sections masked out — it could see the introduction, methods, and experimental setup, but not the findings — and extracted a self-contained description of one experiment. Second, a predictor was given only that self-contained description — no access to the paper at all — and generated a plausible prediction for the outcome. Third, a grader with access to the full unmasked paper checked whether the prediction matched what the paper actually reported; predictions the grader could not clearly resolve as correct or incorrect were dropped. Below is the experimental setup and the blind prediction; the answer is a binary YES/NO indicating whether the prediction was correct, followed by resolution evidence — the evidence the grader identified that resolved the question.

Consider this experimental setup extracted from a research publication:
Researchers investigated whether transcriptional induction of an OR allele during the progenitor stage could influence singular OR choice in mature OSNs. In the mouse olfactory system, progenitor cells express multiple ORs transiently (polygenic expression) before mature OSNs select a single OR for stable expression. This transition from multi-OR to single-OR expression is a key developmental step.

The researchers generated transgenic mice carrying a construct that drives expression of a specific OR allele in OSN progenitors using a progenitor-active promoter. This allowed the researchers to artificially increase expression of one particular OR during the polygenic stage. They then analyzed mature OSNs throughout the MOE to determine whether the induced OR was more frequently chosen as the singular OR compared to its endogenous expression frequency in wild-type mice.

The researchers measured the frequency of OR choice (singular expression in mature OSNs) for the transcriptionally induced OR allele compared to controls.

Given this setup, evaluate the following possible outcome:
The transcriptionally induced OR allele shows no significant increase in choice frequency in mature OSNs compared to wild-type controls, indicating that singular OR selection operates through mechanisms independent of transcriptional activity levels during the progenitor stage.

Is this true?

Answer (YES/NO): NO